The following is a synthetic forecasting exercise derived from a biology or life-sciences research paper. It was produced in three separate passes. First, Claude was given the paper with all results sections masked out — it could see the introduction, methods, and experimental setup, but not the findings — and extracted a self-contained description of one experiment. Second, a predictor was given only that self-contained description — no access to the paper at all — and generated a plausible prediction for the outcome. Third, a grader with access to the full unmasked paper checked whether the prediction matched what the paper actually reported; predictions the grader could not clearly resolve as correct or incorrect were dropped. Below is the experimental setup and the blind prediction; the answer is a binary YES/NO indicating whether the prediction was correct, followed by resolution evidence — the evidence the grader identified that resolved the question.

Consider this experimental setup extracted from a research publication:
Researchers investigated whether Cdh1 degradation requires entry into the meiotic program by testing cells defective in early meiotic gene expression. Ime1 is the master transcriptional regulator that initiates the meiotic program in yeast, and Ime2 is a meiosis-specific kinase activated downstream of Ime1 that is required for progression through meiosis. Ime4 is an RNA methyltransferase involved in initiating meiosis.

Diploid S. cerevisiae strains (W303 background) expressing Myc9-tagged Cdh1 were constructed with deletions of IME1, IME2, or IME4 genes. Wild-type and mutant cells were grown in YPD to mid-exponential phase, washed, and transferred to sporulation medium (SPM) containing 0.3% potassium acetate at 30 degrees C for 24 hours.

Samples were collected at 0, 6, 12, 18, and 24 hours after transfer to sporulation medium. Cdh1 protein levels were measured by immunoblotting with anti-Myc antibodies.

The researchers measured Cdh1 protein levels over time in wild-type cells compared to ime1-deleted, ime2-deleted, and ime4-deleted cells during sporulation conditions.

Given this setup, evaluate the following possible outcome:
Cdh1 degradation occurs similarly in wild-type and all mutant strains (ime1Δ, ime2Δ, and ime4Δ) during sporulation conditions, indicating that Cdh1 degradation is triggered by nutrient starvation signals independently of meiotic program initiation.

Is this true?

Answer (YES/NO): YES